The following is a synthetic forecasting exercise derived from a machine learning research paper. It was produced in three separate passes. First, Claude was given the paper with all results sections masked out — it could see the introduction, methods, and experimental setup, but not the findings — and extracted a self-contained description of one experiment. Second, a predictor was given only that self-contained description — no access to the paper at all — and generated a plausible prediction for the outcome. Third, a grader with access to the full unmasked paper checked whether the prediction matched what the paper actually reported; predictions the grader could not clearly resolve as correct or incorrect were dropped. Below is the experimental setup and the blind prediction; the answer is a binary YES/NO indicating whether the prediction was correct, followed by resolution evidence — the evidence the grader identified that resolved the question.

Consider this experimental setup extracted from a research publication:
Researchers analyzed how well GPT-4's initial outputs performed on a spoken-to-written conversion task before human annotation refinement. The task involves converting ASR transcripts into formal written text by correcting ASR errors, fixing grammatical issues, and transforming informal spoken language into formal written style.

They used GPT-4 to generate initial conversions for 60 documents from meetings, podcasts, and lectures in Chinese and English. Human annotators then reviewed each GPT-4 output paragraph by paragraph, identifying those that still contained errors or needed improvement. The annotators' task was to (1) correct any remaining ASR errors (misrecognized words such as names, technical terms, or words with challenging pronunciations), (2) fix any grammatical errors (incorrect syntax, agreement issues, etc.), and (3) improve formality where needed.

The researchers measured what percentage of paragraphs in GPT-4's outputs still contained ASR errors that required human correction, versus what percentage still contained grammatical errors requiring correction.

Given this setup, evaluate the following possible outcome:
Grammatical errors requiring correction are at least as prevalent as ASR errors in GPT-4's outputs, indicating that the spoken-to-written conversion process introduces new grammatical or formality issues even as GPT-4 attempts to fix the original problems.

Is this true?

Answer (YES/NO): NO